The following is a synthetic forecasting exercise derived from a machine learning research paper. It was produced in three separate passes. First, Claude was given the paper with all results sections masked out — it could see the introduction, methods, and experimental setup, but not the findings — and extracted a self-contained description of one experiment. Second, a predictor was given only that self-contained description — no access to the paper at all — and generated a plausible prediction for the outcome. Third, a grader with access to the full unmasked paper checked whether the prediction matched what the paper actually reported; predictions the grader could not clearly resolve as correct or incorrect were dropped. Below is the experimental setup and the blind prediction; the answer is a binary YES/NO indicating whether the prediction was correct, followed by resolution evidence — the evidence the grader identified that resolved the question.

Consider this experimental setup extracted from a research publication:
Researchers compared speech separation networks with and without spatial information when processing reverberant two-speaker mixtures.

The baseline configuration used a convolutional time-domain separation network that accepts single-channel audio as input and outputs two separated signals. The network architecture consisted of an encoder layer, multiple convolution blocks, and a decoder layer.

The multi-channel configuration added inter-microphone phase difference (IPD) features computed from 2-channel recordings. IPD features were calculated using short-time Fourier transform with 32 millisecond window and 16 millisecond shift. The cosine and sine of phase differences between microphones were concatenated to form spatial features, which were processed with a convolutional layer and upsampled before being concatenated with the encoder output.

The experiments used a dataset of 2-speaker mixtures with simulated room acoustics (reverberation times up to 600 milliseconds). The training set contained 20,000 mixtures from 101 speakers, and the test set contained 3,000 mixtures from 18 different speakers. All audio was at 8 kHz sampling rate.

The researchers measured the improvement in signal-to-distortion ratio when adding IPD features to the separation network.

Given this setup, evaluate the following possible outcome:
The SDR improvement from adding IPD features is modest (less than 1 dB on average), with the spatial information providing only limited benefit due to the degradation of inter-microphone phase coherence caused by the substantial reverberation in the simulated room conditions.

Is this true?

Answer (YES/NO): NO